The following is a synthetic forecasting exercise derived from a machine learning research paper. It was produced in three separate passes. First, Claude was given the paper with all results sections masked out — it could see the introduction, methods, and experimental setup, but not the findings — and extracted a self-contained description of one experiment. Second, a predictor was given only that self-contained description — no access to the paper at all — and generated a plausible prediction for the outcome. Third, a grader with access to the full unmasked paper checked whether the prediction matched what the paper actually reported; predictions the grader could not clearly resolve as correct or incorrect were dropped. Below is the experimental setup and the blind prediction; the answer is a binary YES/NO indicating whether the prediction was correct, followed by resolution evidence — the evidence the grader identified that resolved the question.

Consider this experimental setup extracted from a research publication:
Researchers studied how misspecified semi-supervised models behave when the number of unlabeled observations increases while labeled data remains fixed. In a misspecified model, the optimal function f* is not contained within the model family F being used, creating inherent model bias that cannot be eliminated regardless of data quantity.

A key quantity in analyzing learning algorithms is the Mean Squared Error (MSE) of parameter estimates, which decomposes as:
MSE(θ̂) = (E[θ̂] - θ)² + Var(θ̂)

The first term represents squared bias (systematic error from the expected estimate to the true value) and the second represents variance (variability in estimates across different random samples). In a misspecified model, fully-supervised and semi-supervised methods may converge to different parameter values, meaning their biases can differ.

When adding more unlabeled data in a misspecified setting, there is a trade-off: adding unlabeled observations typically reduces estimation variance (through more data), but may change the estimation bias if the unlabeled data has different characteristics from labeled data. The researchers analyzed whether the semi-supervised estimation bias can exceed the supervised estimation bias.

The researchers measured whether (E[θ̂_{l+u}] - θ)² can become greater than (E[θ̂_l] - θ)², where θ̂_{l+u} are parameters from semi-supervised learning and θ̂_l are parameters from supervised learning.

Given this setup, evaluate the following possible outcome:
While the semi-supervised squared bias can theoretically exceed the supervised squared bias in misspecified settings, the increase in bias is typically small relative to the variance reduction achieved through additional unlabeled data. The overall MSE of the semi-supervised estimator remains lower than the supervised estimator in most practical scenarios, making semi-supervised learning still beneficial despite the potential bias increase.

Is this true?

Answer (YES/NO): NO